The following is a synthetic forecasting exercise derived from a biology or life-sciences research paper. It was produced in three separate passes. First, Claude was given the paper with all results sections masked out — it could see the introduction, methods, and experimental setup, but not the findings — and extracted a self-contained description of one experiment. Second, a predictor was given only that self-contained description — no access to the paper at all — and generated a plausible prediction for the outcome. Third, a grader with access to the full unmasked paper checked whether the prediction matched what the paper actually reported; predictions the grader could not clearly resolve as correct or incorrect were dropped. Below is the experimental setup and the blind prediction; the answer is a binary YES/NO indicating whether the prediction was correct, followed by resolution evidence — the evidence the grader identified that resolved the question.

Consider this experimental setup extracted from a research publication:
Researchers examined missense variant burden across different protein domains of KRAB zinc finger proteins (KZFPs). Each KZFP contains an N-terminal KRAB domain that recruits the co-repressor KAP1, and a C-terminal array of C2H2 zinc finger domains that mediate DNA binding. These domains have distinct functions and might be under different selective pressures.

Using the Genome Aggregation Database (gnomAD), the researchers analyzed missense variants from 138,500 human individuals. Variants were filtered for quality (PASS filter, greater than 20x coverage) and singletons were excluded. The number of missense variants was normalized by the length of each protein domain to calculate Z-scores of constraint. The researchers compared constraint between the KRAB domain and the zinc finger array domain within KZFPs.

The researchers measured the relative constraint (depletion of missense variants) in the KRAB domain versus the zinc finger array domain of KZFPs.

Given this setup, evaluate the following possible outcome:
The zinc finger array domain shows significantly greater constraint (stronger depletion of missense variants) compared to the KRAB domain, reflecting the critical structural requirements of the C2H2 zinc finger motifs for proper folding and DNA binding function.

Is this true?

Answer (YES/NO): NO